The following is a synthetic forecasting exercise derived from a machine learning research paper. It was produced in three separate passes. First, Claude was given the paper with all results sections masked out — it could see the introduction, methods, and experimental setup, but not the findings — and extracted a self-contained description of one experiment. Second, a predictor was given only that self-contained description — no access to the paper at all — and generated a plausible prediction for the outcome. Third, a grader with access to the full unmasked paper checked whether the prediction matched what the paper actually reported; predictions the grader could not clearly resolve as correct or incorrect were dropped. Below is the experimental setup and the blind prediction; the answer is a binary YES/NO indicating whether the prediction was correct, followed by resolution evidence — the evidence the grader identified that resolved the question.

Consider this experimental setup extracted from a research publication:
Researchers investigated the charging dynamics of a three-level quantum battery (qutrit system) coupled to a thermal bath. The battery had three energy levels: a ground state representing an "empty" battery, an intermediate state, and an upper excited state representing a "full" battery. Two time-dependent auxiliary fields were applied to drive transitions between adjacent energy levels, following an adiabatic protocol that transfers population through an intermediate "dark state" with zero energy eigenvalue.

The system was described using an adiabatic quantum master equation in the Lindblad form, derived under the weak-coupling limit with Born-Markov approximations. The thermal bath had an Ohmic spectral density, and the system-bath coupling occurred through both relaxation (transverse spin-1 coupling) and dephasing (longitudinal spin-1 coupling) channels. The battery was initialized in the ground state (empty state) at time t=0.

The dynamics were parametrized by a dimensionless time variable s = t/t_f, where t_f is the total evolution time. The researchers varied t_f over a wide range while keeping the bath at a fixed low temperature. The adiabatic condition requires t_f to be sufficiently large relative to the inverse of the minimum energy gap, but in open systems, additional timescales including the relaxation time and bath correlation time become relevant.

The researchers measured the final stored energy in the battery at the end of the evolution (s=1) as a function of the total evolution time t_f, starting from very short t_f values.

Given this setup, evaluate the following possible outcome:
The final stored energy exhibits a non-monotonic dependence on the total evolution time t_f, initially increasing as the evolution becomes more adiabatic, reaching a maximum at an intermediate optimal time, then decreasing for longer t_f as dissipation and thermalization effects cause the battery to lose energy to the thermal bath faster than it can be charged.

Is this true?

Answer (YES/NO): YES